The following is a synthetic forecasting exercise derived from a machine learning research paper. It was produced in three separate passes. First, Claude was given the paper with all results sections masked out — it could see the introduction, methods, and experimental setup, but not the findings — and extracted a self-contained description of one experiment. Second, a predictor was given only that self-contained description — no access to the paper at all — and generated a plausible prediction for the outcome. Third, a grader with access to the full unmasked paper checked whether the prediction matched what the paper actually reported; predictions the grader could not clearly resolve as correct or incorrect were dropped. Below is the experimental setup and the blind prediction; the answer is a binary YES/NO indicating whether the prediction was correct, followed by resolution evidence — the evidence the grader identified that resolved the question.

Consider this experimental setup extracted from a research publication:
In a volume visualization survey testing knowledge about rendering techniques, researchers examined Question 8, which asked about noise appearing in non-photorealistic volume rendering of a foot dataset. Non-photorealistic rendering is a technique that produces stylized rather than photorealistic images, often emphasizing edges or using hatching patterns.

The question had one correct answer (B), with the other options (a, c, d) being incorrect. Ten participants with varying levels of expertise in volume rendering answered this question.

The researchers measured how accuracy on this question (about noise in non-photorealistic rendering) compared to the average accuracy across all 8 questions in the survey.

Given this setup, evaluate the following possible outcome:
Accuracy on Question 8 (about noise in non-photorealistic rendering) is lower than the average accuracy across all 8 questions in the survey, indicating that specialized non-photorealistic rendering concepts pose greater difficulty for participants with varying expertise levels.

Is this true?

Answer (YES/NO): NO